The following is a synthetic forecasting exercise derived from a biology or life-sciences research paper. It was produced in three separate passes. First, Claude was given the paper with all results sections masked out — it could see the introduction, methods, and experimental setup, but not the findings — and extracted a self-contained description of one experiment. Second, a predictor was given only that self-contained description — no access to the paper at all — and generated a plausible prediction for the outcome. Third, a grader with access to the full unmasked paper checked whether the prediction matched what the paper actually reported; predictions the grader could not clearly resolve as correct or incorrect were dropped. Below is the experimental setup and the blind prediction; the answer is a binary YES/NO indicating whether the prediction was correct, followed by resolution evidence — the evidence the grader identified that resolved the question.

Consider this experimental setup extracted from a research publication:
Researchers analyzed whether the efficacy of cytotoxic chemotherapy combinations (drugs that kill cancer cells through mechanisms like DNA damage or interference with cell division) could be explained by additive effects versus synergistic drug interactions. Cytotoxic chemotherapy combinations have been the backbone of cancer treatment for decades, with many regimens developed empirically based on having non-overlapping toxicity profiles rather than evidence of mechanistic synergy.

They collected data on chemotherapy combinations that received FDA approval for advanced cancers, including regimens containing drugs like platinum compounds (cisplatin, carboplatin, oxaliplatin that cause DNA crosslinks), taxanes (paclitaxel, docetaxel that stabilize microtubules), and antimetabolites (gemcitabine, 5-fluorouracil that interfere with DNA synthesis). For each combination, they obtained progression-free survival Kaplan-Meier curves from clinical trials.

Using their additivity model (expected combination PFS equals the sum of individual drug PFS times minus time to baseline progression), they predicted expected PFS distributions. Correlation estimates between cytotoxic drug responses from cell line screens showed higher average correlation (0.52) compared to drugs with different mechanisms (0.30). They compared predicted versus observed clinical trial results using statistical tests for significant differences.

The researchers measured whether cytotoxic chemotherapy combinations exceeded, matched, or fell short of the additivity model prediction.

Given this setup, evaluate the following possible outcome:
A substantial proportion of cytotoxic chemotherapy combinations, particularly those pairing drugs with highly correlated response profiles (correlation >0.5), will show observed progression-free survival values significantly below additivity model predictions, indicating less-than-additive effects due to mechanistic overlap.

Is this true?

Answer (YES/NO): NO